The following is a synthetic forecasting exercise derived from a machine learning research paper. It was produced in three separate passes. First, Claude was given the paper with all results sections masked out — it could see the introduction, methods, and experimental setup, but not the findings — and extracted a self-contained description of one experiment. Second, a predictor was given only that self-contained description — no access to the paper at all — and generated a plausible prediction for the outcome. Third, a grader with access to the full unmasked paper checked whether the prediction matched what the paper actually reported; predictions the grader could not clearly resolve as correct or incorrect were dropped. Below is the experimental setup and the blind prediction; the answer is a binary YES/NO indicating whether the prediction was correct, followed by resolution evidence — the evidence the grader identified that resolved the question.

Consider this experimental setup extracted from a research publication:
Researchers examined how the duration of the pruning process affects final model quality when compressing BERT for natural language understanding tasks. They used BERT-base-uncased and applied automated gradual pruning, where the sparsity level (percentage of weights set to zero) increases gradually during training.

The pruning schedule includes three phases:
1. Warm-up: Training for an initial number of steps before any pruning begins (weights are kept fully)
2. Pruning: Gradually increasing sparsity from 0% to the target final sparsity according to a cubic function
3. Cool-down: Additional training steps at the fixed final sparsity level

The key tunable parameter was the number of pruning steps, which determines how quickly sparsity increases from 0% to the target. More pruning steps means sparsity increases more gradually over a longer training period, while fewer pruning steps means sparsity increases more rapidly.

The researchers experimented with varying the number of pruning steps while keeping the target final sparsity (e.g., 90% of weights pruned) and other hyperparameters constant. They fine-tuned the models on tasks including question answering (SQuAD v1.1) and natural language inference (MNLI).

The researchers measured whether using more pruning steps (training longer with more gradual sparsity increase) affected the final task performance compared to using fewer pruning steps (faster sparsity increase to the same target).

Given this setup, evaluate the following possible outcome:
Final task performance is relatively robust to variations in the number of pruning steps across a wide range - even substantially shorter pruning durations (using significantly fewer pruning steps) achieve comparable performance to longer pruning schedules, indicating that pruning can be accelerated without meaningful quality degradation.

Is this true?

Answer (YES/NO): NO